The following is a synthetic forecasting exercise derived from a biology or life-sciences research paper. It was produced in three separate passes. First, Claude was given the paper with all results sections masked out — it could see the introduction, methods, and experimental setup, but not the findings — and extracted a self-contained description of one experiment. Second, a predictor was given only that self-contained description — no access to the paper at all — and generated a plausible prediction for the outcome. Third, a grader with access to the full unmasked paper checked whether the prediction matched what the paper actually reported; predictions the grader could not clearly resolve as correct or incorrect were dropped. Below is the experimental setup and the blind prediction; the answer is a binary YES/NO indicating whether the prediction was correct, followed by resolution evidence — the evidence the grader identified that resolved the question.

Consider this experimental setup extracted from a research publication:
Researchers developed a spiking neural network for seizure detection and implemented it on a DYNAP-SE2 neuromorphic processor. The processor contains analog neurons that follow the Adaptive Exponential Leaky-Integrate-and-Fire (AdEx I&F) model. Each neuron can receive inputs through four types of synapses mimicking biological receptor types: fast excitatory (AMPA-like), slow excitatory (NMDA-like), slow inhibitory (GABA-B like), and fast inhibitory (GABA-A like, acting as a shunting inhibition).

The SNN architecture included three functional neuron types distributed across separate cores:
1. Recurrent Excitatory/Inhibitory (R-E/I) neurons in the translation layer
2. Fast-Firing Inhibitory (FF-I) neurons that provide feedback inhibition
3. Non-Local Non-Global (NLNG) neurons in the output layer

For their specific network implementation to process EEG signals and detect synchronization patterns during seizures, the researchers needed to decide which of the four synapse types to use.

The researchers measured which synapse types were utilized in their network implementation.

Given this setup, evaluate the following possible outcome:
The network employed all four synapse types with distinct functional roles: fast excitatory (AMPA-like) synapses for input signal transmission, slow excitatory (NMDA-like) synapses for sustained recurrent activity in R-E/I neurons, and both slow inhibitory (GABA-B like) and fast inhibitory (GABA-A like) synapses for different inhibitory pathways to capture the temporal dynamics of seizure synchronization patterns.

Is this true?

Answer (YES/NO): NO